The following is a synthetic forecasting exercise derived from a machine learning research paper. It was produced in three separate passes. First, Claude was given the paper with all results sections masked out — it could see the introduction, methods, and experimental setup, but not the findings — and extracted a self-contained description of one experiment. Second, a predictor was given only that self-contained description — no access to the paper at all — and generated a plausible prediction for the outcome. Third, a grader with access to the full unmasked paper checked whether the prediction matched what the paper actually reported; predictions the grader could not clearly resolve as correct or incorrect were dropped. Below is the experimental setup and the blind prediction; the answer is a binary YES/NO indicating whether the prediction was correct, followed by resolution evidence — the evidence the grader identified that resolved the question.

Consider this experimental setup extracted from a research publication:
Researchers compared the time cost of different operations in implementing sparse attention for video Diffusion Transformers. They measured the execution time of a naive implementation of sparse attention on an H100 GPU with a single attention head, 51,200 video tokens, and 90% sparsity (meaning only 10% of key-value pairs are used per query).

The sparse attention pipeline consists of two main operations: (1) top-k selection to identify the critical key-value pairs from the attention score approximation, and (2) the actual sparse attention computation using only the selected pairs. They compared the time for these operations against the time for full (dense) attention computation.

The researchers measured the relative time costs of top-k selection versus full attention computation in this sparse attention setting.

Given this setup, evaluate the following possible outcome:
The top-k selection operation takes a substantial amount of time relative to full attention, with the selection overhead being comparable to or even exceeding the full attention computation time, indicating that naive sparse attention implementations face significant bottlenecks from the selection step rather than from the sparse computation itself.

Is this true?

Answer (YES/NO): YES